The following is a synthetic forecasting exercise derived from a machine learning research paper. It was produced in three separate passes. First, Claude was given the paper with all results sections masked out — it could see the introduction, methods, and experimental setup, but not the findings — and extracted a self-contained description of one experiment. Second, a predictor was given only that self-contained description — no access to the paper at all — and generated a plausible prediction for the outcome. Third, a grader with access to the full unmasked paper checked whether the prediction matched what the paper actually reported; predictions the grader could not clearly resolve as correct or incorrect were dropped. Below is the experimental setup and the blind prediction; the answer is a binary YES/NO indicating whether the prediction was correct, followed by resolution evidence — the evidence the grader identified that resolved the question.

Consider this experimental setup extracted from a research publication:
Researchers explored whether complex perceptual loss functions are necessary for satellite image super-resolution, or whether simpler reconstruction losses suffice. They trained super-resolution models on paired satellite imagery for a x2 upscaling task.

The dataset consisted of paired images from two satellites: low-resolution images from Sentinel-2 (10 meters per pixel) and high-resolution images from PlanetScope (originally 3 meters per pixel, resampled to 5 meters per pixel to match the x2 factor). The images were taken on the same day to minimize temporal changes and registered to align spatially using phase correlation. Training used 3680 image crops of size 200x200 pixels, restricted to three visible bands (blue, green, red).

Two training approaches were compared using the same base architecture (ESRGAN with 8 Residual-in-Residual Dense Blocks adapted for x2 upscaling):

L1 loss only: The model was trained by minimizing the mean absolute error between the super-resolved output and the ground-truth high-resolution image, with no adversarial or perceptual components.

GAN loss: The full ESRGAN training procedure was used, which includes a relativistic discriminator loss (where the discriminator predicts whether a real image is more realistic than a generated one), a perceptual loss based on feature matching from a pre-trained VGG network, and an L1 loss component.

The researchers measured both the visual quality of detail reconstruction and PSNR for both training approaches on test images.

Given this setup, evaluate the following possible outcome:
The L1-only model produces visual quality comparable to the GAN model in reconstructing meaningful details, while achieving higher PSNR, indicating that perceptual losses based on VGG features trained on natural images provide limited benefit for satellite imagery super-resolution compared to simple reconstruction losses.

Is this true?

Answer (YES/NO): YES